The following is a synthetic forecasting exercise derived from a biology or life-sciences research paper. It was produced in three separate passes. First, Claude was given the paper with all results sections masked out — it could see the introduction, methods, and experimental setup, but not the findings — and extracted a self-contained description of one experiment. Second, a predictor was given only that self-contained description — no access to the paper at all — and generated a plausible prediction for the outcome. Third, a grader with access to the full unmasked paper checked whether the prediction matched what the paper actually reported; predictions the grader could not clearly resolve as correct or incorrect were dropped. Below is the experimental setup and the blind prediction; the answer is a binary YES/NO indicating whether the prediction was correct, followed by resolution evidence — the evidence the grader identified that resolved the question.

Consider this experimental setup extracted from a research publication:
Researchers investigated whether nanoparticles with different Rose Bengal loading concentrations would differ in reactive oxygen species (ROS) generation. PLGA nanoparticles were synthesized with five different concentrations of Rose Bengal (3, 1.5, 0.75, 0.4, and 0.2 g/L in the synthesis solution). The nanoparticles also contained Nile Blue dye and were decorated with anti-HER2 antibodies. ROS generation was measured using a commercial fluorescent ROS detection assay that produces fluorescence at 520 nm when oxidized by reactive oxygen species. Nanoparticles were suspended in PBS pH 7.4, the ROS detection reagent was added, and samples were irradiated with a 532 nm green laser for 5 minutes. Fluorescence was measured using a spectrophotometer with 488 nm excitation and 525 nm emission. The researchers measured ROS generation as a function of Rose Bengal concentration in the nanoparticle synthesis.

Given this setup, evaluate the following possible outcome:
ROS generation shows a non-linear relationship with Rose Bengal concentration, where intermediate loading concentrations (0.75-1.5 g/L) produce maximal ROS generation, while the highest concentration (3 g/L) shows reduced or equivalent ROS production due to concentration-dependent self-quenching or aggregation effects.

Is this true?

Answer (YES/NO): NO